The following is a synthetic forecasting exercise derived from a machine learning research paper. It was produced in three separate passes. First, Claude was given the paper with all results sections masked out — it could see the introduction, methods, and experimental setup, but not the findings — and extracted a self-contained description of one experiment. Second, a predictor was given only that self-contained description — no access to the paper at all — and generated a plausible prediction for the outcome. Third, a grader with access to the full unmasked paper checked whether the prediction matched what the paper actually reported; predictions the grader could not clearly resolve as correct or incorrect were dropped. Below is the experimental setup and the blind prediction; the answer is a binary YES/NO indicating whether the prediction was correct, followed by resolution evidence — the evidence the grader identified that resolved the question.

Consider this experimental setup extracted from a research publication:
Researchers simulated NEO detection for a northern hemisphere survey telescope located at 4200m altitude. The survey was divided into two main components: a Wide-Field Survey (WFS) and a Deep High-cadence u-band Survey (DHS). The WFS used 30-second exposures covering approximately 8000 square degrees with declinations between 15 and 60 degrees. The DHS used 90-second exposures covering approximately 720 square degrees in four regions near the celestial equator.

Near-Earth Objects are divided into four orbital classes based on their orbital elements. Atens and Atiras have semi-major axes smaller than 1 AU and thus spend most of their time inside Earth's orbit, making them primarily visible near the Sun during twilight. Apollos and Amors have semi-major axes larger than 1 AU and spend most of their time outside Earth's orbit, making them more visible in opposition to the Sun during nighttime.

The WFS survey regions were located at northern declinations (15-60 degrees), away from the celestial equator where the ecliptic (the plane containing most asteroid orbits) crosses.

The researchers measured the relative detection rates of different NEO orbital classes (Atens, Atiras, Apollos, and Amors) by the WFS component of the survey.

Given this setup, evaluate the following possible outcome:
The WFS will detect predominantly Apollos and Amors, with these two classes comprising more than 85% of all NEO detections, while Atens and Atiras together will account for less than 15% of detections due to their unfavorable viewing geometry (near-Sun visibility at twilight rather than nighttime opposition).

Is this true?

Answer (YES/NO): YES